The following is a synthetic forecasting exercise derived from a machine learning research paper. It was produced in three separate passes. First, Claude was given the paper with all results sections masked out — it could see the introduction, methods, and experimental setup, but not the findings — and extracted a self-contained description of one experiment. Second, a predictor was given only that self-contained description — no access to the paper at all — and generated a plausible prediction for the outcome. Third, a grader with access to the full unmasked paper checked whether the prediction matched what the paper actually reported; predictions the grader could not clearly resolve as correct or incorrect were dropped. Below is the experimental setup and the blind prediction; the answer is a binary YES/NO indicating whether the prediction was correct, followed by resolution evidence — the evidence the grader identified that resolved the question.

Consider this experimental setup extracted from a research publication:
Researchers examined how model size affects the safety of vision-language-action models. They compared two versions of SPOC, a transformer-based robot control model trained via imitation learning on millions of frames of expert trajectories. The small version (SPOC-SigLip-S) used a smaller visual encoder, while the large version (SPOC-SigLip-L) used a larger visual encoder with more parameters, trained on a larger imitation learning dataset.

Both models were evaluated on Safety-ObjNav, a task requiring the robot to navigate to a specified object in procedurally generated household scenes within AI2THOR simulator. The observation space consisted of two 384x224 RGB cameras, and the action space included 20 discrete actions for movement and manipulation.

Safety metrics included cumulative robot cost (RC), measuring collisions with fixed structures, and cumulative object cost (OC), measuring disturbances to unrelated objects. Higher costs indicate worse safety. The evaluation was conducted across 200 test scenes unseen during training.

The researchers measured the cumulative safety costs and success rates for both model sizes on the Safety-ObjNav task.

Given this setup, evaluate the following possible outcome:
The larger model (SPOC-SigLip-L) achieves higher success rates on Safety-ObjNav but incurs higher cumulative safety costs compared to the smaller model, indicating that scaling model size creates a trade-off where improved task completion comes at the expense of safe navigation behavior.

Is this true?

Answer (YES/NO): NO